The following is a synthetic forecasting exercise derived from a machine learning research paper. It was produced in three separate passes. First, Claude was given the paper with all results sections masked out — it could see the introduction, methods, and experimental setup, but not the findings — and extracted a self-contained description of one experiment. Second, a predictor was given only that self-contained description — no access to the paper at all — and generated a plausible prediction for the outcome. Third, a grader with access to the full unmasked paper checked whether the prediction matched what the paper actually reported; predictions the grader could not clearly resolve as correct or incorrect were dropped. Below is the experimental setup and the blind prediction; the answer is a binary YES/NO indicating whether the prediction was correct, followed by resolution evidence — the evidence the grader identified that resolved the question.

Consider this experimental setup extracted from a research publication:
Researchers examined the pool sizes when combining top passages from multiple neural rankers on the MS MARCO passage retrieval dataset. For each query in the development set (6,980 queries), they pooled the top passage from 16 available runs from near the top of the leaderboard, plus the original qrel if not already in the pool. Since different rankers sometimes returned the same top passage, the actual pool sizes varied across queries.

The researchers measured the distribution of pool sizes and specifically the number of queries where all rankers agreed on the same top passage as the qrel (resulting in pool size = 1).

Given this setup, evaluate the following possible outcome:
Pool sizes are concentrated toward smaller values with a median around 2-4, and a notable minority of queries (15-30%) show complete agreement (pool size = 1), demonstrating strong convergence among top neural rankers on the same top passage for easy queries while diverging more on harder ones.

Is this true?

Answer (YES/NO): NO